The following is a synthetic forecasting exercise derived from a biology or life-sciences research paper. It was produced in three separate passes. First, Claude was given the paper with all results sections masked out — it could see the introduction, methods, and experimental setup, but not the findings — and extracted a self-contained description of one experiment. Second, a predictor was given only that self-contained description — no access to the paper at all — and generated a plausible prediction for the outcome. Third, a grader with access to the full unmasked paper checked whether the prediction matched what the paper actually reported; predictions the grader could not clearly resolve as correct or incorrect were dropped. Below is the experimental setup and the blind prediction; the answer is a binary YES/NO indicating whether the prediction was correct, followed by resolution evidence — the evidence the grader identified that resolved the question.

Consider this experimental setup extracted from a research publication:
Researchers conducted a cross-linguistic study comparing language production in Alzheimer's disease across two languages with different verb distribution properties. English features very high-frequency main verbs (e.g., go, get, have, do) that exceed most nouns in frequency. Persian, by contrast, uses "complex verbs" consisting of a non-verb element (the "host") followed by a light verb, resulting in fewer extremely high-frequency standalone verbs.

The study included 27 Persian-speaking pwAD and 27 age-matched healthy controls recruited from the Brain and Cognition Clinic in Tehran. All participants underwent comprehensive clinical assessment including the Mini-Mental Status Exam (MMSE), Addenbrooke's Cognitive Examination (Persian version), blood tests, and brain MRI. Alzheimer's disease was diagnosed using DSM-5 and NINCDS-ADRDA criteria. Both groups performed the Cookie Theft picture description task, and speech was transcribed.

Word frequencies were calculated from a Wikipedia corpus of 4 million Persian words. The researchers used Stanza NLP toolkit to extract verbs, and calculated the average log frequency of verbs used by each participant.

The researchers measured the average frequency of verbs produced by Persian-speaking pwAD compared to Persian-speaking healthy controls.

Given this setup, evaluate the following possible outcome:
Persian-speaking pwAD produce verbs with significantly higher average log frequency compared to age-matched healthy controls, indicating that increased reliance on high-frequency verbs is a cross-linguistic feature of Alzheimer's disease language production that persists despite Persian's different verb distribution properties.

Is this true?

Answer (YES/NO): NO